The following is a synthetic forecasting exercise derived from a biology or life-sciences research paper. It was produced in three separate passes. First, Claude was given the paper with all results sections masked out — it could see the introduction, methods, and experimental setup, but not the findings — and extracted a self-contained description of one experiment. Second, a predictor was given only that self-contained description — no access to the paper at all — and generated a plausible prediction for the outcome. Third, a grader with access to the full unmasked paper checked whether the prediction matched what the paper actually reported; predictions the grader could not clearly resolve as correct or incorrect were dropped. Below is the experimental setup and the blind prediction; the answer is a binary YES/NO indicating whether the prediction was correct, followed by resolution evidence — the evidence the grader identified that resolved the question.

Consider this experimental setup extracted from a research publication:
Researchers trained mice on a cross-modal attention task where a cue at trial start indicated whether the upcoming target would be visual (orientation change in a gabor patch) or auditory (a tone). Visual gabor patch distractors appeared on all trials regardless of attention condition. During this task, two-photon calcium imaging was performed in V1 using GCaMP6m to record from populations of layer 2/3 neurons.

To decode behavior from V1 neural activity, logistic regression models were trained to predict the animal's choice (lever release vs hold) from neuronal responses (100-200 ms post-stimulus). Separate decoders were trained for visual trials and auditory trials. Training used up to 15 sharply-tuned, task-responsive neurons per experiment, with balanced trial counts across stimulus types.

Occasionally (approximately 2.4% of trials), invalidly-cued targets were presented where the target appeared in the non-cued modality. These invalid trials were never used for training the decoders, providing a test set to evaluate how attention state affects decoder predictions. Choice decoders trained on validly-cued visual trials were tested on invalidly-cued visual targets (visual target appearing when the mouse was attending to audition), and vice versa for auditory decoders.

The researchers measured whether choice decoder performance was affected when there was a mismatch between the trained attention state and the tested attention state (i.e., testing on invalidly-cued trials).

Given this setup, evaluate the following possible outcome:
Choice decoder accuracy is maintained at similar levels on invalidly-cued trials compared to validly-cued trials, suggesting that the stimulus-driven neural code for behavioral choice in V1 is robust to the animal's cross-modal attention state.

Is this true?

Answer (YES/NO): NO